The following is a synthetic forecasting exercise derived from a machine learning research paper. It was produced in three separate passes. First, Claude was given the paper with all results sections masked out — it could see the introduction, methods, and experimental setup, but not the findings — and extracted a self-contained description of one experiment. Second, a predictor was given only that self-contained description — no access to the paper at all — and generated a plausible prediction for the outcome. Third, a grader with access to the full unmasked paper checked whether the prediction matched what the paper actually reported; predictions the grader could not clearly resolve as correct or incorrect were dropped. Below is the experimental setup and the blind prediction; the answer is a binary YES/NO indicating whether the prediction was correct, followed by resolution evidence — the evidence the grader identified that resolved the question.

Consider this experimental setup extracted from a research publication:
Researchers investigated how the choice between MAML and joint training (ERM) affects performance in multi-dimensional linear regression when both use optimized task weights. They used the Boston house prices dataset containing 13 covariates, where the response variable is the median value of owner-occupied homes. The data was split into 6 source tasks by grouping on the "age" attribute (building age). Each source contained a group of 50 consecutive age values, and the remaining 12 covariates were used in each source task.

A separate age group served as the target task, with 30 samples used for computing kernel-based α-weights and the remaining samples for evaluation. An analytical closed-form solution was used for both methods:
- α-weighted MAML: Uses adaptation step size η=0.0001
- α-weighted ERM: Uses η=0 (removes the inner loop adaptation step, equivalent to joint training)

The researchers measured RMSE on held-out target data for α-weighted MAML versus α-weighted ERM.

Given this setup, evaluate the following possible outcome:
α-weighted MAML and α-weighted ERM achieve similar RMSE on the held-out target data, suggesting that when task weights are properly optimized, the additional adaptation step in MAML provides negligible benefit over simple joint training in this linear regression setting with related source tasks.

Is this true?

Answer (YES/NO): NO